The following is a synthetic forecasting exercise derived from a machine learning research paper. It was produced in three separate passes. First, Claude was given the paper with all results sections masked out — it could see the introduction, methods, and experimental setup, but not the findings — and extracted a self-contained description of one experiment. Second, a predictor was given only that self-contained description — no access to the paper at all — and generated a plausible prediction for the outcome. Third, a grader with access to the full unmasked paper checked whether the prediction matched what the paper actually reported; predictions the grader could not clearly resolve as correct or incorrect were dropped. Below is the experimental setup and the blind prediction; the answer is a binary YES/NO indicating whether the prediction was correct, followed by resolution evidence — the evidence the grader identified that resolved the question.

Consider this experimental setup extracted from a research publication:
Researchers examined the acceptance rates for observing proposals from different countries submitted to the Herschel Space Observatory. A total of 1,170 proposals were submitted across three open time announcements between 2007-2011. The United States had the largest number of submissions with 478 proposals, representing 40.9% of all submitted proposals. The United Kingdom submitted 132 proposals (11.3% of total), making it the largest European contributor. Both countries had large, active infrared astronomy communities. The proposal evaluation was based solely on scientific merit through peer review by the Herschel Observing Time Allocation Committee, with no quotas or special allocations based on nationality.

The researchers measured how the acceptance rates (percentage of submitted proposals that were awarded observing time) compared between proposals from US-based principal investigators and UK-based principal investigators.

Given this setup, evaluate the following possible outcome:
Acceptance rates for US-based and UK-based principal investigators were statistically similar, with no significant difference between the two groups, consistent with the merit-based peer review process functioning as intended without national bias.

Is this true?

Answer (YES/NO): YES